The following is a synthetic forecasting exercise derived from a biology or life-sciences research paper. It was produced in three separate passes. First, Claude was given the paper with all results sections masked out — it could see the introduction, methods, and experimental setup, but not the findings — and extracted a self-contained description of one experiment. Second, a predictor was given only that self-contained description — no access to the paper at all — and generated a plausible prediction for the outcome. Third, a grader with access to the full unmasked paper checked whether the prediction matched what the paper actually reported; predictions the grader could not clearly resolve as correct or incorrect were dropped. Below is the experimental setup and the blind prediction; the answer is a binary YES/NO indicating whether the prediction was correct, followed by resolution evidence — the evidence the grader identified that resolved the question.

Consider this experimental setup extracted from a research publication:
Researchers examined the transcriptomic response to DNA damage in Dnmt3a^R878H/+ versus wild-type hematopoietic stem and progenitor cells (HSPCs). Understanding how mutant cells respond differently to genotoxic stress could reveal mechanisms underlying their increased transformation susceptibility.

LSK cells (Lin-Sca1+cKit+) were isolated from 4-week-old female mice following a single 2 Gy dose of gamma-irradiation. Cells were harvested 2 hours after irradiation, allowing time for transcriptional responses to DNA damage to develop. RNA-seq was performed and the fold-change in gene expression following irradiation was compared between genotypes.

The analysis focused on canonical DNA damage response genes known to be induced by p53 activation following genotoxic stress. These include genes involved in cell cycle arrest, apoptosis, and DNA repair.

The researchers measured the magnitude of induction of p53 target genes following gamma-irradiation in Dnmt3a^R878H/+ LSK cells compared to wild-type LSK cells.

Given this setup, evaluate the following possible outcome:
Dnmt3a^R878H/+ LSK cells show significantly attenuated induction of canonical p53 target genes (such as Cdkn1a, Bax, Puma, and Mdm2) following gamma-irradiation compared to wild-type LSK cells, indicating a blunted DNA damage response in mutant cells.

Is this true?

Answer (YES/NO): YES